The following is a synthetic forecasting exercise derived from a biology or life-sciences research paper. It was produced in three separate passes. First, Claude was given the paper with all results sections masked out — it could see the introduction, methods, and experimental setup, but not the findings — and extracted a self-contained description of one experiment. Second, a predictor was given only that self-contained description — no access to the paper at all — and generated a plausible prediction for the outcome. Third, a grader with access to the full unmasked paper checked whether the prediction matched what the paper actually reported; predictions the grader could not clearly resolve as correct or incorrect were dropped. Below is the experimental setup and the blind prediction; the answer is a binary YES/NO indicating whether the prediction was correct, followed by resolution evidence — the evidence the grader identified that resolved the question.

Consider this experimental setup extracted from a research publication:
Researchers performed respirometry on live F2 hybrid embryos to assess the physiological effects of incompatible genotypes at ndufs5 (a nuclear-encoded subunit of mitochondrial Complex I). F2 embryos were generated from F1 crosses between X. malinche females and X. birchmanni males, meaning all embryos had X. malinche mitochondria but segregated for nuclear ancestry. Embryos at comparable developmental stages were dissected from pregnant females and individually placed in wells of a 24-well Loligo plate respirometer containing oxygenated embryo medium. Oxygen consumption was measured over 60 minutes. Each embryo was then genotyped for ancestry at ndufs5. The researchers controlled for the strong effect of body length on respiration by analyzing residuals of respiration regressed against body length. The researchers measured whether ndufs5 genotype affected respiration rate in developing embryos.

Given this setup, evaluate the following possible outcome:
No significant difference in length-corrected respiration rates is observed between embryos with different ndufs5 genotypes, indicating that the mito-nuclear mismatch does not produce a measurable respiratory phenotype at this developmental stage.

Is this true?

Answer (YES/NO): NO